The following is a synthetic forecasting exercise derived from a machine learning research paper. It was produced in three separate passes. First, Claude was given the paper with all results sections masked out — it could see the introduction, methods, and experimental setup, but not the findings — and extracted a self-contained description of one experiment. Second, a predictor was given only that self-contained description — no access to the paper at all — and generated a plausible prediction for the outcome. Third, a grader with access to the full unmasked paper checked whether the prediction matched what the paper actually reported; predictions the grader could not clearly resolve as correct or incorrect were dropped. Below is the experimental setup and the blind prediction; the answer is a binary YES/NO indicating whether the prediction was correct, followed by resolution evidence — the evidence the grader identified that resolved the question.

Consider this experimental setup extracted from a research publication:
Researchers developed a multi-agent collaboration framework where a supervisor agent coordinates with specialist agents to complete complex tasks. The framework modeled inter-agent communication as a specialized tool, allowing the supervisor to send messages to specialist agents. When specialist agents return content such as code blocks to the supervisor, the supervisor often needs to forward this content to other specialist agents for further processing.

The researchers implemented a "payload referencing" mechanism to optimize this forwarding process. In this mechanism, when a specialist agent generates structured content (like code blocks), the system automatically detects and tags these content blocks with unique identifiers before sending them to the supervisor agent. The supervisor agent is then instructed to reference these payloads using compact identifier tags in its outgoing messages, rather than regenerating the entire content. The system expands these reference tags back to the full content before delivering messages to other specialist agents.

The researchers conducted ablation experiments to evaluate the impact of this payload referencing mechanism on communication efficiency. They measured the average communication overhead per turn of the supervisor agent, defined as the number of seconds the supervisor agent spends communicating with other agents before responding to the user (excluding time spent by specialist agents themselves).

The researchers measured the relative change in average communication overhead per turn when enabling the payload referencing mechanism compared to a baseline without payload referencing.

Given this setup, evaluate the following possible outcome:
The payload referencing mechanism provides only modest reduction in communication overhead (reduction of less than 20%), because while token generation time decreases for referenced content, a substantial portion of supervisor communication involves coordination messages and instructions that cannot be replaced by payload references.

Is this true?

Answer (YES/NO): NO